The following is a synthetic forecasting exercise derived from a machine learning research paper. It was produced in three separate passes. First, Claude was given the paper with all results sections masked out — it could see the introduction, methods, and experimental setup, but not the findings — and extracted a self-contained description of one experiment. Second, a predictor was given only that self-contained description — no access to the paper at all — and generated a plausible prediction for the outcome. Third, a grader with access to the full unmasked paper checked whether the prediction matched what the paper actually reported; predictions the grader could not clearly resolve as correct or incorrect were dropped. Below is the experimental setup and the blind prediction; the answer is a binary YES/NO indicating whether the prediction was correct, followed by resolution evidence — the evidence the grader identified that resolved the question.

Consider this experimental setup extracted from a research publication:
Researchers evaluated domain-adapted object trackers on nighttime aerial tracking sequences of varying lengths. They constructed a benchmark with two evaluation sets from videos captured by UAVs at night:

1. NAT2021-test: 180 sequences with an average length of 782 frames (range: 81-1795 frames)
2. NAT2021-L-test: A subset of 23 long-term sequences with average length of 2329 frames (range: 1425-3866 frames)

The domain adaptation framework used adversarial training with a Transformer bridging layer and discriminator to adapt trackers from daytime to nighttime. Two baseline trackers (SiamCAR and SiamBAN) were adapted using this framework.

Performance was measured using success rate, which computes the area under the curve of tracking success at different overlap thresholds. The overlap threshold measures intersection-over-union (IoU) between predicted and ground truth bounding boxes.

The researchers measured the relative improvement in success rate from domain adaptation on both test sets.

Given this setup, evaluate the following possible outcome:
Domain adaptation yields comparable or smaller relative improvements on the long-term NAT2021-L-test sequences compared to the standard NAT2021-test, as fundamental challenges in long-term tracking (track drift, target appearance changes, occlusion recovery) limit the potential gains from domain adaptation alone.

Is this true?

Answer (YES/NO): NO